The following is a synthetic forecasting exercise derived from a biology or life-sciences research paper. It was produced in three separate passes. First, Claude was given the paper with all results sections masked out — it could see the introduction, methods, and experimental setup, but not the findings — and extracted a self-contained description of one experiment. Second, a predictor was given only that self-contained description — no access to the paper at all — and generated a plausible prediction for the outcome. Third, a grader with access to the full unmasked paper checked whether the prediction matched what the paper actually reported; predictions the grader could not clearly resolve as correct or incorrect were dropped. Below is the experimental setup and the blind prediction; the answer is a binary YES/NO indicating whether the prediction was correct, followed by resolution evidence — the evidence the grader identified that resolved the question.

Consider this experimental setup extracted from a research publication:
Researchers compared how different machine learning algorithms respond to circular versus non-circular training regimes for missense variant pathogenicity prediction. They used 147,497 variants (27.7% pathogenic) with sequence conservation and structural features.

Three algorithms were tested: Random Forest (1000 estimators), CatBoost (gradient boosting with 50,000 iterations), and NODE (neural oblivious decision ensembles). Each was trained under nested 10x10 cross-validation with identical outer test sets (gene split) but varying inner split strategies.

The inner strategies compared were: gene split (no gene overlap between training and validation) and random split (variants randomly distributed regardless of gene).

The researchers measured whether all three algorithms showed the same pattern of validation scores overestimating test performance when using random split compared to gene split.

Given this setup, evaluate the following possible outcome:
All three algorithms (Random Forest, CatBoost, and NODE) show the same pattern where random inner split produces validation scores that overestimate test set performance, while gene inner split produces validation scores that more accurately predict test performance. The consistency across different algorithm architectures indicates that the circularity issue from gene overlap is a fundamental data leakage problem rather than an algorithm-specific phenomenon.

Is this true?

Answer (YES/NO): YES